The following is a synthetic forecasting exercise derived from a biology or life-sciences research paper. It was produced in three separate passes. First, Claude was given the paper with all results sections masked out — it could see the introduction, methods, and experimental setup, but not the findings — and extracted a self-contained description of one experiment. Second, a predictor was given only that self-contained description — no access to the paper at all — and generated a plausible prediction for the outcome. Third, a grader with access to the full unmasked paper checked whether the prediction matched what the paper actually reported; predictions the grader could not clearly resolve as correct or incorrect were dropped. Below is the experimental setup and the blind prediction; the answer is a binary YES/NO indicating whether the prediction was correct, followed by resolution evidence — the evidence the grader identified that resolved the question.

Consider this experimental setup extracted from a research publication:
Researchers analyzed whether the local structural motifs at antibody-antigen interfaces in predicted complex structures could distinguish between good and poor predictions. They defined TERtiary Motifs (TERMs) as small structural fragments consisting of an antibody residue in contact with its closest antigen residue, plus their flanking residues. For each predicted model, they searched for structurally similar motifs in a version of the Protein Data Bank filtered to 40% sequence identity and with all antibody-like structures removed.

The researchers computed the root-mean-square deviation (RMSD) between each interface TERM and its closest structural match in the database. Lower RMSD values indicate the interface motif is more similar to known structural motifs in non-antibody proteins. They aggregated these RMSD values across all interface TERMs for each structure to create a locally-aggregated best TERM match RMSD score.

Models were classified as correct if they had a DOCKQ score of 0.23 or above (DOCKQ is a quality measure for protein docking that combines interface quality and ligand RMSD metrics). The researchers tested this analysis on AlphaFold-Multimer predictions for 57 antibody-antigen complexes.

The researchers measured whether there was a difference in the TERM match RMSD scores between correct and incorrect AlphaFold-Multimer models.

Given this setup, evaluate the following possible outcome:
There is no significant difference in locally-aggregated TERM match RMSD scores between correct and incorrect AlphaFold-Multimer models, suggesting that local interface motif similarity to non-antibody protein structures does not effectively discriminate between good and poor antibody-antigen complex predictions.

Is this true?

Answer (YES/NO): NO